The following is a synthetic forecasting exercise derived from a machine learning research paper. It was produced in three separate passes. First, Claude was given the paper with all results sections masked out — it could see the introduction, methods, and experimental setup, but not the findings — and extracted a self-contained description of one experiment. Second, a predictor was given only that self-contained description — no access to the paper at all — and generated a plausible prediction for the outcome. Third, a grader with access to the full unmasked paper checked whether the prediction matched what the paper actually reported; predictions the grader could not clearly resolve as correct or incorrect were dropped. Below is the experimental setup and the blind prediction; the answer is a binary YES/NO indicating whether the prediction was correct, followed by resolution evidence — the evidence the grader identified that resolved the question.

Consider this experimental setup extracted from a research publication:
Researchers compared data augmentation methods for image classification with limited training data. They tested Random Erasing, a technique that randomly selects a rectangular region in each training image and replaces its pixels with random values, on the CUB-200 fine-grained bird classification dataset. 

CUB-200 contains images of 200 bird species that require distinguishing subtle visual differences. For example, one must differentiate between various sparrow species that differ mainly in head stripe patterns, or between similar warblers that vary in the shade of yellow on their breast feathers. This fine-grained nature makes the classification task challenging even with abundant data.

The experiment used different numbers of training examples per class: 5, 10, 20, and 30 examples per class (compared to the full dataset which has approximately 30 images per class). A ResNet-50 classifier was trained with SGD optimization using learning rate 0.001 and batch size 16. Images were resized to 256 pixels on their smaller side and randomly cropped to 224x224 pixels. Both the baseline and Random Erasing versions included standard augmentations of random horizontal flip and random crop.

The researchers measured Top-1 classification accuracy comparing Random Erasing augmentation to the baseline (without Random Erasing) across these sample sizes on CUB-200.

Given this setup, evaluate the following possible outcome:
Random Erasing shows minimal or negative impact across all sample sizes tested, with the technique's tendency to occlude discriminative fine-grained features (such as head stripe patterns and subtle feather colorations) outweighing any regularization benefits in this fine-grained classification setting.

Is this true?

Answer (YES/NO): YES